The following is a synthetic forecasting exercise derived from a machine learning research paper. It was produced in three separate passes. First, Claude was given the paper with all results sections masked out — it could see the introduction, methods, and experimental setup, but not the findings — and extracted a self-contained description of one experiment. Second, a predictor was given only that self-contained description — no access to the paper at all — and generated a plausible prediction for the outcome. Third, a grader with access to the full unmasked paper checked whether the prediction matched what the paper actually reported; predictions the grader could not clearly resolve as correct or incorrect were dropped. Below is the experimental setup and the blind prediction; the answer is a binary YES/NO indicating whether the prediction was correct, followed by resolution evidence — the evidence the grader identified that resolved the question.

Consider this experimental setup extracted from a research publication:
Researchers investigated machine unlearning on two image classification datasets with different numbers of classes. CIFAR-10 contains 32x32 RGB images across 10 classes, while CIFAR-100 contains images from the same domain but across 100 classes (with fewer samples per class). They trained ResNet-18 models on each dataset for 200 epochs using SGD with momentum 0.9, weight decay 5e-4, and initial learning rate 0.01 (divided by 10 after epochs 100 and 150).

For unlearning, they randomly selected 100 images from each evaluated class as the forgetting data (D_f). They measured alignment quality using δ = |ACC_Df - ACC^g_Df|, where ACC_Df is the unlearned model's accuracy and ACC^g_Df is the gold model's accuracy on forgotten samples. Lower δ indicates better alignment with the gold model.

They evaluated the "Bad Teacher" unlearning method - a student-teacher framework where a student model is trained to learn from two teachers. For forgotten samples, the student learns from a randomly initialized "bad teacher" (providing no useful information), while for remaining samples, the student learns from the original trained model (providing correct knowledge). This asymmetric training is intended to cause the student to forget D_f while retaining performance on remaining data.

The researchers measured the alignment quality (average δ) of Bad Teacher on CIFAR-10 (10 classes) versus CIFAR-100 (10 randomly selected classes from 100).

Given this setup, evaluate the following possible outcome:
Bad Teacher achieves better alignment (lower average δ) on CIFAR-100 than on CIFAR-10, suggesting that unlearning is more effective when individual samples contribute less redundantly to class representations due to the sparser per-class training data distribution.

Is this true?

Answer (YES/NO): NO